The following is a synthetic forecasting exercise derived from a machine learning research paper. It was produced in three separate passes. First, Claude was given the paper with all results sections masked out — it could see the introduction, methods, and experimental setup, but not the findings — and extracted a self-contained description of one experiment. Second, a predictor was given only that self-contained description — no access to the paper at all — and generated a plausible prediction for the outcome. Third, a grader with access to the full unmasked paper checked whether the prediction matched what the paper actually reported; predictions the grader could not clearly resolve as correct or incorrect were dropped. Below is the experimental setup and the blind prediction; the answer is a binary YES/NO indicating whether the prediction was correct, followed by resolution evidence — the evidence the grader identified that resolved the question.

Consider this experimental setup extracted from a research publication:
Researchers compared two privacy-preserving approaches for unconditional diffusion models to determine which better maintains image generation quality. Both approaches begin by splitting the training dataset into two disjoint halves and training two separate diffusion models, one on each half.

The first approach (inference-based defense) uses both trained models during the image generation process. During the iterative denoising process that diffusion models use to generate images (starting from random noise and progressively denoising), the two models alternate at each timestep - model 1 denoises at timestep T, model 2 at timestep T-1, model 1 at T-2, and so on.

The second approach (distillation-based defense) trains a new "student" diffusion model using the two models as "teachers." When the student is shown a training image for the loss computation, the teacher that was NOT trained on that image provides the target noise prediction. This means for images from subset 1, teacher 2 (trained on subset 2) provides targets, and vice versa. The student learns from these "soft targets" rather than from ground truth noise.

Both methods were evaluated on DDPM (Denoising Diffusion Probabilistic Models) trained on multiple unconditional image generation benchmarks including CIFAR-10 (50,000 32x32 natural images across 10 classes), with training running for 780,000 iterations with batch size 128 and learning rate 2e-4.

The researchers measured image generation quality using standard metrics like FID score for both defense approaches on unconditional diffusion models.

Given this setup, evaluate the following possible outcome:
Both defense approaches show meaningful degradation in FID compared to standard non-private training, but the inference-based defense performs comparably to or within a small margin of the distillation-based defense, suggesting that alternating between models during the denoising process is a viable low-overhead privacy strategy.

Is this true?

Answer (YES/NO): NO